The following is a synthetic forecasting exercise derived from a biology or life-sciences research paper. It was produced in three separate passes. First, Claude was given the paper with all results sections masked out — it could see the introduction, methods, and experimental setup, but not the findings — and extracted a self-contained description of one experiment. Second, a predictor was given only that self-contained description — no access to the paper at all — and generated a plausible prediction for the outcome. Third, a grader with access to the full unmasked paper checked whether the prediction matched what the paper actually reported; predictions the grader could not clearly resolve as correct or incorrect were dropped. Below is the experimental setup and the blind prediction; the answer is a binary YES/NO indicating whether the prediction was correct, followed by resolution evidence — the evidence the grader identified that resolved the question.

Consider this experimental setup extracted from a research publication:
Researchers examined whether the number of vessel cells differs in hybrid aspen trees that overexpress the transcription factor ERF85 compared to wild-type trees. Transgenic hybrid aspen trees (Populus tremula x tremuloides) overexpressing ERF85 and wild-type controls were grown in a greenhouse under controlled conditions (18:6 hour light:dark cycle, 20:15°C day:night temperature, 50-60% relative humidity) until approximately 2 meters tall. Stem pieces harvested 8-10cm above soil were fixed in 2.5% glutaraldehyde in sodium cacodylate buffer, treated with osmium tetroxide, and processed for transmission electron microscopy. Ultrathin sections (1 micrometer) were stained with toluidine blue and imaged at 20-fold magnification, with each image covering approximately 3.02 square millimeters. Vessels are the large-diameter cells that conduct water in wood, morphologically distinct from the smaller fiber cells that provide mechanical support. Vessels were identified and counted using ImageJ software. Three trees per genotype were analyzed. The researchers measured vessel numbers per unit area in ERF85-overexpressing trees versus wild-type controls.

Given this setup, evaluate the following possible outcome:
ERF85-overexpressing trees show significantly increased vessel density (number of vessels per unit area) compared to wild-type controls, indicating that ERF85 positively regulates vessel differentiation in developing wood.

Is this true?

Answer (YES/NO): NO